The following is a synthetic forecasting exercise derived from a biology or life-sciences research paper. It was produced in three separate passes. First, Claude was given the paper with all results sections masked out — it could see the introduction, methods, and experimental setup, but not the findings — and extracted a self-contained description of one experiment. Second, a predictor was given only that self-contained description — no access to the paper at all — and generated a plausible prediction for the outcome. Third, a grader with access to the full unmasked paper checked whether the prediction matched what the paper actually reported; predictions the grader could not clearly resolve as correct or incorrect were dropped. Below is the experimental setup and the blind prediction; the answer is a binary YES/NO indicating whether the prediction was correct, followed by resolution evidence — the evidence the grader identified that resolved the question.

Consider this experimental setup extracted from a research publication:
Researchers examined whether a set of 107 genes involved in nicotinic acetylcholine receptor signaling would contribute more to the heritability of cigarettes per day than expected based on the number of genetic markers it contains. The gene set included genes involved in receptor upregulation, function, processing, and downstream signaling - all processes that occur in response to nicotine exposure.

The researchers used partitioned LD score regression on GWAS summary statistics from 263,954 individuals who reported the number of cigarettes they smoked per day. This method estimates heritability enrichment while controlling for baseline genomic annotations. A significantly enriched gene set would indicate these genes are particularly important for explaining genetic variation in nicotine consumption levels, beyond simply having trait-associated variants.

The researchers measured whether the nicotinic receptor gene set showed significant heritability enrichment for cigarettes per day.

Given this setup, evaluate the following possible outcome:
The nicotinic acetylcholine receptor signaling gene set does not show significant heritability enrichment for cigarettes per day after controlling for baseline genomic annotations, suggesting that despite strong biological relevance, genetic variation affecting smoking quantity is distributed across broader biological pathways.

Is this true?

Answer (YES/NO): YES